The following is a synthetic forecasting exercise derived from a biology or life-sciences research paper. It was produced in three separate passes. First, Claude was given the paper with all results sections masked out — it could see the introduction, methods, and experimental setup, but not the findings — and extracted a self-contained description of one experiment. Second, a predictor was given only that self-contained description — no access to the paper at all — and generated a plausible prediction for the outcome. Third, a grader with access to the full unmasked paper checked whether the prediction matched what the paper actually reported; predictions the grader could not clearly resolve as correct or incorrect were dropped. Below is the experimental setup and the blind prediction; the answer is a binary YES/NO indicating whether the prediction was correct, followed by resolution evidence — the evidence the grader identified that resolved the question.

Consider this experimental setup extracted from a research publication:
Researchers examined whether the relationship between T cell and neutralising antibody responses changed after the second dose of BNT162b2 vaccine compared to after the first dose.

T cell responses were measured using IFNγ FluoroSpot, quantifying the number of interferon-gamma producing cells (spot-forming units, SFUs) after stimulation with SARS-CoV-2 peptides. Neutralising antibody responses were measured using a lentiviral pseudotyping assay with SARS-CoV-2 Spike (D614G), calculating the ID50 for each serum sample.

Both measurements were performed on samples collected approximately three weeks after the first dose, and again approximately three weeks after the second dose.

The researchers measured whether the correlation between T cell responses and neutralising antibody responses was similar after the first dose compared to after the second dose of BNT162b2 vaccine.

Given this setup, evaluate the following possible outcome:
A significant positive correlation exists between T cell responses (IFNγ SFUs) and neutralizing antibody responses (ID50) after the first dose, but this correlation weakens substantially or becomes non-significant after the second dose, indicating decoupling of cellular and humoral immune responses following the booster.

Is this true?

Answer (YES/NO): NO